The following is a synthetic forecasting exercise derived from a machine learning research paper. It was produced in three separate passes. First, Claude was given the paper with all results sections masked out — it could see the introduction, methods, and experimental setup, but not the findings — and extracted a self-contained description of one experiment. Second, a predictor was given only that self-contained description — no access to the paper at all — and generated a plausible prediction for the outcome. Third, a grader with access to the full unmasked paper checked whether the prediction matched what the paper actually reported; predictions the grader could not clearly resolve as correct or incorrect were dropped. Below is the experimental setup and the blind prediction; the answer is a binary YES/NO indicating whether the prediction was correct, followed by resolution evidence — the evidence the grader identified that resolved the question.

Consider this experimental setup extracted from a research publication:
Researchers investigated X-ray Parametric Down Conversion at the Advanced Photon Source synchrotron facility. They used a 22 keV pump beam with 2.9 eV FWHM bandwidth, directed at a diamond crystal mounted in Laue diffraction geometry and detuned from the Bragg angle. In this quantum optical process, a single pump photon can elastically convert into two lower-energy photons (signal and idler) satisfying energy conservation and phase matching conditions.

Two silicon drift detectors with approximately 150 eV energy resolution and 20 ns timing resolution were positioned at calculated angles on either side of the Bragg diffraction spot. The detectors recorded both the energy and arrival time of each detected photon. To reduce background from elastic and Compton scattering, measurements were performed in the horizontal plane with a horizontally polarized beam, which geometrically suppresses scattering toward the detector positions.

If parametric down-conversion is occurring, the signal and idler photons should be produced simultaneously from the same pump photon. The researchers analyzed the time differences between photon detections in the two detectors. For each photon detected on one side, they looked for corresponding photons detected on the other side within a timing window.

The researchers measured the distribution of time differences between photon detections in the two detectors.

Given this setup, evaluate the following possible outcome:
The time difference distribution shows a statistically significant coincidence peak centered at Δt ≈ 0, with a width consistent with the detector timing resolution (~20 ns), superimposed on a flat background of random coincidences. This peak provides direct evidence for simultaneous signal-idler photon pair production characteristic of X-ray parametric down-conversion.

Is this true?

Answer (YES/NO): NO